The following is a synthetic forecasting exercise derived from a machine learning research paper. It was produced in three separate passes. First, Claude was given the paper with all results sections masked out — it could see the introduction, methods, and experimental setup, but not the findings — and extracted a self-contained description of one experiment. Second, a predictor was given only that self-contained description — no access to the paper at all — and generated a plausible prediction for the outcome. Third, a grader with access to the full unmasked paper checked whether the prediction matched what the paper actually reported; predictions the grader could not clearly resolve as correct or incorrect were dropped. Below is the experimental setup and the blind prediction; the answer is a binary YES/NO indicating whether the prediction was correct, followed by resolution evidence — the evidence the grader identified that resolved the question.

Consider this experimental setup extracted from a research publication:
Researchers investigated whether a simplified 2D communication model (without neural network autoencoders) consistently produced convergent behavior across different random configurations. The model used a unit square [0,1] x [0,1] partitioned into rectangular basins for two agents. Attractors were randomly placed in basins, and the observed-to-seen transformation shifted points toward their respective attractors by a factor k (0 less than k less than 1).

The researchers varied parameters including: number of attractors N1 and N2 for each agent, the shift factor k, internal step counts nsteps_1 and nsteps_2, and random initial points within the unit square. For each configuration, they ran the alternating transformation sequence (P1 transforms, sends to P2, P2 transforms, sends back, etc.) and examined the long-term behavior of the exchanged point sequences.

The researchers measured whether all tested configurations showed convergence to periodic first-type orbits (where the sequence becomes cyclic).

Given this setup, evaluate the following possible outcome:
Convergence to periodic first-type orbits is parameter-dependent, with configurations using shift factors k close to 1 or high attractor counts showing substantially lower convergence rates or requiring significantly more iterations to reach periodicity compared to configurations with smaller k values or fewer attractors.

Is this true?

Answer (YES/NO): NO